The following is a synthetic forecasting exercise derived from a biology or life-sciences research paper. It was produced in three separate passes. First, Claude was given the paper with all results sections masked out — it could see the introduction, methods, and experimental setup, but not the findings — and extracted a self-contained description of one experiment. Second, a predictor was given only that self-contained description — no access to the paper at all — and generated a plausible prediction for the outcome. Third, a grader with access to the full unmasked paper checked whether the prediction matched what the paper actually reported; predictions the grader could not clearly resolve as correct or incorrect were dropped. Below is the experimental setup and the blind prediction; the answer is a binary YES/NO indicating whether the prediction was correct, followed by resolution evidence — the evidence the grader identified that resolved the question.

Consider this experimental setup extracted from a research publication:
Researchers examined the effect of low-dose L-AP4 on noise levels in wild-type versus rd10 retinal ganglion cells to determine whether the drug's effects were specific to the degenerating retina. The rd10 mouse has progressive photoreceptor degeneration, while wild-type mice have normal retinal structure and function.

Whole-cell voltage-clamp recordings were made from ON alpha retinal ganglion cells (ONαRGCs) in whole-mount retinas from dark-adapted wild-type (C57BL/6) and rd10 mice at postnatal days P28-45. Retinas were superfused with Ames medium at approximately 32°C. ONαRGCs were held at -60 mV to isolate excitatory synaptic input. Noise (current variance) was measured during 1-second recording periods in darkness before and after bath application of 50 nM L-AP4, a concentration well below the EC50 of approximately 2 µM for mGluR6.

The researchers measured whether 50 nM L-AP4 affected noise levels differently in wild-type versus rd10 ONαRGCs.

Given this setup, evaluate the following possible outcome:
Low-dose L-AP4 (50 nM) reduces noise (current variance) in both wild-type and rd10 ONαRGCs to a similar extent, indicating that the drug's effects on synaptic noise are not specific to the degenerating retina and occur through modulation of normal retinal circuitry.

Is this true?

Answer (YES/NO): YES